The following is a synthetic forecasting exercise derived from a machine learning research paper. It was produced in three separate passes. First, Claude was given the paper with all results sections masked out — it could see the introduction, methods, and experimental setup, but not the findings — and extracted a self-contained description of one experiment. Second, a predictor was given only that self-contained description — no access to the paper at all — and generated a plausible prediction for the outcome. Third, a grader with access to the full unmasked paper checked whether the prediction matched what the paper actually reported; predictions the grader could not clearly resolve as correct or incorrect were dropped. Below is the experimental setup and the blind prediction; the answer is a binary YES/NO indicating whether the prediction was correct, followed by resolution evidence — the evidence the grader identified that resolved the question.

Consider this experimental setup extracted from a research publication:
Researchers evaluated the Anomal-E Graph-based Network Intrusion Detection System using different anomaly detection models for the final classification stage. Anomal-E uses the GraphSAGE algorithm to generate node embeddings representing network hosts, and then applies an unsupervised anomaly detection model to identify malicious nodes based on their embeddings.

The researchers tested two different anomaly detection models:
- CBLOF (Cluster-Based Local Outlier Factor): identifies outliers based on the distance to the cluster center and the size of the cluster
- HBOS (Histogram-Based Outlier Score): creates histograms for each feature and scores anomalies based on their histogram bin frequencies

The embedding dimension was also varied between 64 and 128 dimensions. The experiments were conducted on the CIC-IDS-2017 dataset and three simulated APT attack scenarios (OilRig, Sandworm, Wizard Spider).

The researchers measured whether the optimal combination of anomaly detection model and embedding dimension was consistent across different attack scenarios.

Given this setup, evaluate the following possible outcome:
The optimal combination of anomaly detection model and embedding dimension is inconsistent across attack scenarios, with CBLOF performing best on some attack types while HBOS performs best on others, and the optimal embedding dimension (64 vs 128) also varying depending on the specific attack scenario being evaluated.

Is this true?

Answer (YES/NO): YES